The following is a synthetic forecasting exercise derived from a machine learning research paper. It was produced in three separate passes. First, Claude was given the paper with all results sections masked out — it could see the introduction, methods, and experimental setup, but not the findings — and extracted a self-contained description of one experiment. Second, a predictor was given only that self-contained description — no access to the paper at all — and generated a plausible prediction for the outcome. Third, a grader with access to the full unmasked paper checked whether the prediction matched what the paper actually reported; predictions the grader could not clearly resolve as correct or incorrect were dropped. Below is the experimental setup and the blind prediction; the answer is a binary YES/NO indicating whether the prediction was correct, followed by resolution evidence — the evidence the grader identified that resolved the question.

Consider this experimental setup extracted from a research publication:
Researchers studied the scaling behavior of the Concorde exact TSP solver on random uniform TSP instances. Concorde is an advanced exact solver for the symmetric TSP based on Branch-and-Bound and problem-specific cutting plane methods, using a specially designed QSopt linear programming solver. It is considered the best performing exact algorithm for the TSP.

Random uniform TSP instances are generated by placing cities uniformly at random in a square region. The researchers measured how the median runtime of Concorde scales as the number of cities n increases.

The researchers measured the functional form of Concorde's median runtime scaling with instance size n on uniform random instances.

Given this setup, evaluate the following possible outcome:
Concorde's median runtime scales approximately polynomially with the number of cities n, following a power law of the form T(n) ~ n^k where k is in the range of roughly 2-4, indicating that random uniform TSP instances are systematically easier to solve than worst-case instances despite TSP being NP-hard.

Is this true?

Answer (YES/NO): NO